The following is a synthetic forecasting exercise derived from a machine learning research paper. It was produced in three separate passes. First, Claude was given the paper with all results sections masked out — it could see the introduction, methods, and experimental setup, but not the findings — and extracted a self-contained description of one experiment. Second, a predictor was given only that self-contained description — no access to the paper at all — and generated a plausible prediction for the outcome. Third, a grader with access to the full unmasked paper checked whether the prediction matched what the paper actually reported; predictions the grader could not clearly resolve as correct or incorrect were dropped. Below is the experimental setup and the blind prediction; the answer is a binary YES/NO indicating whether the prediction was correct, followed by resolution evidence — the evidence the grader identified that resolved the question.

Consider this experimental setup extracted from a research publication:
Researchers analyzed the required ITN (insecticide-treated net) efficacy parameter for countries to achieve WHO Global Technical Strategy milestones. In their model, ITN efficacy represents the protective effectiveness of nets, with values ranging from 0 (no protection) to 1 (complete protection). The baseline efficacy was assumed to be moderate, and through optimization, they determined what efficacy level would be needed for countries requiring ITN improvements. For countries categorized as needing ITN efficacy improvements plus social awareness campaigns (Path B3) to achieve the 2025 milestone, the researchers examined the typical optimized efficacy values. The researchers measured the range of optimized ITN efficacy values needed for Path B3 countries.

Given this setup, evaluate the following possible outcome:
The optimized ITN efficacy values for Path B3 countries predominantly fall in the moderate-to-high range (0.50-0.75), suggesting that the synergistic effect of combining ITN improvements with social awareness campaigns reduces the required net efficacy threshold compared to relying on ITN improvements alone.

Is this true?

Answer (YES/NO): YES